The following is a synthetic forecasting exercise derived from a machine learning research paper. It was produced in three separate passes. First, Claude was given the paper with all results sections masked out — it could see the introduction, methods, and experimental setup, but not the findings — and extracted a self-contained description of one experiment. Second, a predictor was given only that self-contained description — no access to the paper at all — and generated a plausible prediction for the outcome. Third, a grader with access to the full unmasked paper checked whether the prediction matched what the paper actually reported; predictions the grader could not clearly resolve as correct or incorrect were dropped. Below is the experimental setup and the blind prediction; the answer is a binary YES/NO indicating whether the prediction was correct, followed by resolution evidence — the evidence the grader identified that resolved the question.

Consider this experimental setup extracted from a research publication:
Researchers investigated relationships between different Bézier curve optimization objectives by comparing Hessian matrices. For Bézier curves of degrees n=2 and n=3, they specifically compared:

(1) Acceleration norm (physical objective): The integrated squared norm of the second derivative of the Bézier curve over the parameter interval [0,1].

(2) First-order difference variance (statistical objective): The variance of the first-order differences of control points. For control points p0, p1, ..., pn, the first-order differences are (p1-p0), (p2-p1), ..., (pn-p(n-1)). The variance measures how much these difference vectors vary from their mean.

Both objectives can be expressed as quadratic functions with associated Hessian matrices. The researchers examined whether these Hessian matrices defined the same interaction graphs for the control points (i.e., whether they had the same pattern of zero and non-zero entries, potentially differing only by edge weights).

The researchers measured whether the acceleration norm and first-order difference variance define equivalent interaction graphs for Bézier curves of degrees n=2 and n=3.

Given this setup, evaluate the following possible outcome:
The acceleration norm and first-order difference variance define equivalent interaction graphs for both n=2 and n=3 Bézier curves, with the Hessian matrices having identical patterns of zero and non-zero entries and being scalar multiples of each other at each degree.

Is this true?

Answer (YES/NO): YES